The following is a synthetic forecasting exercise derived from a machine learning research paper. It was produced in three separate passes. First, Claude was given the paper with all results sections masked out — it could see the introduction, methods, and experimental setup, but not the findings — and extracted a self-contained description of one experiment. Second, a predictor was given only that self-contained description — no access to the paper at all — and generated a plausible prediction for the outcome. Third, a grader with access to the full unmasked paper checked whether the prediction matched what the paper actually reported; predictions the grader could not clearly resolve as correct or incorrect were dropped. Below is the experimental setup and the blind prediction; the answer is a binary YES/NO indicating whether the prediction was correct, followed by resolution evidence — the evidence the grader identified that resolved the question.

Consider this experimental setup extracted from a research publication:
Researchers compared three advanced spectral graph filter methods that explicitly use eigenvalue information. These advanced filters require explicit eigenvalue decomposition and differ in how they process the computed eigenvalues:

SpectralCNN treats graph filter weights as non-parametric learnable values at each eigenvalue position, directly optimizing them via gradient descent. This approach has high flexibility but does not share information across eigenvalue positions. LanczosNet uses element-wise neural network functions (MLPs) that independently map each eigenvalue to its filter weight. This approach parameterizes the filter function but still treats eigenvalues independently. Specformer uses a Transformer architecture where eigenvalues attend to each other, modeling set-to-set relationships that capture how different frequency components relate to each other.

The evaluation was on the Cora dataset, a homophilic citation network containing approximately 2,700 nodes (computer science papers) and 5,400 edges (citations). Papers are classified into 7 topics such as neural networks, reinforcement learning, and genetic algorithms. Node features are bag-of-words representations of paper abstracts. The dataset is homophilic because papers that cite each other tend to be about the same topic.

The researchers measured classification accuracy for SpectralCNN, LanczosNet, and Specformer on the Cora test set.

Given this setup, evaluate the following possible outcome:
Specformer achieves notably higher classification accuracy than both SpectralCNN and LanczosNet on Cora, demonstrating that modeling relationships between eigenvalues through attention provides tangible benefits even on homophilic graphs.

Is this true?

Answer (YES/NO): NO